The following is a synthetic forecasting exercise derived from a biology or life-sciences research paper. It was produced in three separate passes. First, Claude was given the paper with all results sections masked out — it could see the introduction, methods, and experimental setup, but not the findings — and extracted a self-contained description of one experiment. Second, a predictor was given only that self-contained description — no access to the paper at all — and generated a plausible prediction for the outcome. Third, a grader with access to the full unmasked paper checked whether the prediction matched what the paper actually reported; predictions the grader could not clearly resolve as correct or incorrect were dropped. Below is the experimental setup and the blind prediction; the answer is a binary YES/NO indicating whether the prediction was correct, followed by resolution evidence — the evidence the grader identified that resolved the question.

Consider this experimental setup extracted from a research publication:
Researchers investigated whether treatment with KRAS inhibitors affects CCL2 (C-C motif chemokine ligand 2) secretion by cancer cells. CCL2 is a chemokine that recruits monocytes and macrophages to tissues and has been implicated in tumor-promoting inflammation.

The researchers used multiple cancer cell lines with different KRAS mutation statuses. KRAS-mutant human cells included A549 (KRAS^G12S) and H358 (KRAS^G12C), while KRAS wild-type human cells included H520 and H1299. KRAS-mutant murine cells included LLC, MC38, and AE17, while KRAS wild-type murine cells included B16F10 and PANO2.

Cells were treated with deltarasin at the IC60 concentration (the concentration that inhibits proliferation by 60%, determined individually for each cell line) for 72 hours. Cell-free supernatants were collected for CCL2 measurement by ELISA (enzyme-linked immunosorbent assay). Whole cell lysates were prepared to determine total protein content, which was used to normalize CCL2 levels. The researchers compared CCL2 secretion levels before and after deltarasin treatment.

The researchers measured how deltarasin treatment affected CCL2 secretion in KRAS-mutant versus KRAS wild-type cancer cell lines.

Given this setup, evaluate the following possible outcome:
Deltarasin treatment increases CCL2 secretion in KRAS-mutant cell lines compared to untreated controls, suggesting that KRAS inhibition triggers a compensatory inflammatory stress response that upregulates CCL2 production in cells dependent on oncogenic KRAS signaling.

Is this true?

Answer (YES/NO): NO